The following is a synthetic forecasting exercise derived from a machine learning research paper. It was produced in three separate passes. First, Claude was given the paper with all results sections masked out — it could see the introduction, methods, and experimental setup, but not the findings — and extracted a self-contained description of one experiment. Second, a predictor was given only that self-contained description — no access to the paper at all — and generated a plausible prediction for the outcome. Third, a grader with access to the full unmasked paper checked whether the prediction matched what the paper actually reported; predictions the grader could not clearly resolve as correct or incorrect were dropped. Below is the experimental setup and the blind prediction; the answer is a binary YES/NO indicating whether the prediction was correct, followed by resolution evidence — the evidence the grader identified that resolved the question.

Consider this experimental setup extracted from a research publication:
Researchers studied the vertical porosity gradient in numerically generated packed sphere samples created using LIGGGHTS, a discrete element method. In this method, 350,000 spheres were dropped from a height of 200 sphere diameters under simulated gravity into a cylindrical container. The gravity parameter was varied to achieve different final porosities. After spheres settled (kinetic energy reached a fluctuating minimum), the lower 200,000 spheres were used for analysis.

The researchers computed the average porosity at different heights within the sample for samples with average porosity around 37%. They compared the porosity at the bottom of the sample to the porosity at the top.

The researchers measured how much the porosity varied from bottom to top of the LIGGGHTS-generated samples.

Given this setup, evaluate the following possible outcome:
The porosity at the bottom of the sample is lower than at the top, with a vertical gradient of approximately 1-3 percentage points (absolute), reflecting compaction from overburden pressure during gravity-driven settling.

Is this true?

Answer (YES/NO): NO